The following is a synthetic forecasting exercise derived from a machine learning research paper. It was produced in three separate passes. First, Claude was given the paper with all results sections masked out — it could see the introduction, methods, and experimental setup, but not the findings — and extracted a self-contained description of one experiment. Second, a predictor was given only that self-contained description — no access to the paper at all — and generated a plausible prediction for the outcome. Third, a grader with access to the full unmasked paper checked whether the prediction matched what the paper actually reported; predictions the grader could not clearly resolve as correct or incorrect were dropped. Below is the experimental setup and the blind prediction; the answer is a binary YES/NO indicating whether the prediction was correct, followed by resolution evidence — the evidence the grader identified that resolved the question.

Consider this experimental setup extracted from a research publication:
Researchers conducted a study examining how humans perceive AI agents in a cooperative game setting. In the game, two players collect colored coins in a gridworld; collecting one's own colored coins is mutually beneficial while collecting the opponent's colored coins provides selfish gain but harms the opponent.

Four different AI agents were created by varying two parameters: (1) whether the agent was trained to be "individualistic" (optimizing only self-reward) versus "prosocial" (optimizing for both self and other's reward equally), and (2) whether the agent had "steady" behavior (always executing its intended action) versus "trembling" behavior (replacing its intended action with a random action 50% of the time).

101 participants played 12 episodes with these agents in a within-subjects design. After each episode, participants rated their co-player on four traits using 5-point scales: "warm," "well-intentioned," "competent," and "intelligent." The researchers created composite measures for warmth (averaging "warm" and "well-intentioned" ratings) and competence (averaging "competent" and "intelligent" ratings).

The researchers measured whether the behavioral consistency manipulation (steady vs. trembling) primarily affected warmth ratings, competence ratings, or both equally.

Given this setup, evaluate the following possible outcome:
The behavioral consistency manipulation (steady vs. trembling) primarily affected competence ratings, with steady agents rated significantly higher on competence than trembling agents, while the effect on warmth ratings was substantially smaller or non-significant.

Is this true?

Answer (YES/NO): YES